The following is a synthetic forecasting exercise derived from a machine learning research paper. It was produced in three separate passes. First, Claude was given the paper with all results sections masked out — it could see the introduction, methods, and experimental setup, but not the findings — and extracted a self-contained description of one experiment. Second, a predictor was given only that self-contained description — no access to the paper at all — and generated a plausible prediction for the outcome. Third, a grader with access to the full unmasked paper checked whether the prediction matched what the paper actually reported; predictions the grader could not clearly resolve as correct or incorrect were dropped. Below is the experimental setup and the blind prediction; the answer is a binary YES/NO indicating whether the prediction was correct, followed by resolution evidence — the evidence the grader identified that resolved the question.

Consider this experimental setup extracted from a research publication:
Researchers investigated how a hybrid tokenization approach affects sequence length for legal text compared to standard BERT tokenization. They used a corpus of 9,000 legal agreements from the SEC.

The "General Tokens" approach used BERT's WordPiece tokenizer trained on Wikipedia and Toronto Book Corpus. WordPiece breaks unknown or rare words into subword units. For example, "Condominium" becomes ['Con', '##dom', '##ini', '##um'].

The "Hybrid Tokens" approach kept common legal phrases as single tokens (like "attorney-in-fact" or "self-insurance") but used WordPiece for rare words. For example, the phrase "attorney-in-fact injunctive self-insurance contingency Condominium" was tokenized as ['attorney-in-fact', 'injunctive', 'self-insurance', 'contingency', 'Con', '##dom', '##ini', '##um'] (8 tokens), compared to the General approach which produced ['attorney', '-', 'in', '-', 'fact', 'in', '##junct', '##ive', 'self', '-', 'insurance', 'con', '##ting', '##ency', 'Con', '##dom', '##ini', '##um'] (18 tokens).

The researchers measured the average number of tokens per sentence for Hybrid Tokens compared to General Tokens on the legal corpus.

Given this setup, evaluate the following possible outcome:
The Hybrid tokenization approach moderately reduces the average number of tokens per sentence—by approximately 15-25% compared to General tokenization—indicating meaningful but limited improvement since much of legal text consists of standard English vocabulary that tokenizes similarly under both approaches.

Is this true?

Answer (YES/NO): YES